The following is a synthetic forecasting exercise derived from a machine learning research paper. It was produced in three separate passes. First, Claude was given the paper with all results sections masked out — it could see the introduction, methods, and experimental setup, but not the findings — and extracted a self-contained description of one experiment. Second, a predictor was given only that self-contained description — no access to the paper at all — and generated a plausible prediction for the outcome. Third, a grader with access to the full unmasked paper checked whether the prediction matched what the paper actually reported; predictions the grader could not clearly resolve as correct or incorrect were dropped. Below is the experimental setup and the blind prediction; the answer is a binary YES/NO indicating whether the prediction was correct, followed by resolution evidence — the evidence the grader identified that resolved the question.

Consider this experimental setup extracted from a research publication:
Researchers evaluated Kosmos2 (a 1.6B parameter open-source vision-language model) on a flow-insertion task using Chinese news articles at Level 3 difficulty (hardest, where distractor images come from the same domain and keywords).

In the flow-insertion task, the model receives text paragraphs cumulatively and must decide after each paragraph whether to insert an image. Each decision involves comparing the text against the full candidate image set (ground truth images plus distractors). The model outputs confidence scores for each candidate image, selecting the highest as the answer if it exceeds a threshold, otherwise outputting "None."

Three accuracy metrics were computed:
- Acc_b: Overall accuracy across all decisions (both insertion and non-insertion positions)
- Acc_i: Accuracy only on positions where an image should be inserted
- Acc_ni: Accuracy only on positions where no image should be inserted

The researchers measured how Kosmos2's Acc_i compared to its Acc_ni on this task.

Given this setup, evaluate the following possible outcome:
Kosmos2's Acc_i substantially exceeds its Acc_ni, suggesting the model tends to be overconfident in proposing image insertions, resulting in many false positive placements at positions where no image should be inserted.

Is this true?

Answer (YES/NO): NO